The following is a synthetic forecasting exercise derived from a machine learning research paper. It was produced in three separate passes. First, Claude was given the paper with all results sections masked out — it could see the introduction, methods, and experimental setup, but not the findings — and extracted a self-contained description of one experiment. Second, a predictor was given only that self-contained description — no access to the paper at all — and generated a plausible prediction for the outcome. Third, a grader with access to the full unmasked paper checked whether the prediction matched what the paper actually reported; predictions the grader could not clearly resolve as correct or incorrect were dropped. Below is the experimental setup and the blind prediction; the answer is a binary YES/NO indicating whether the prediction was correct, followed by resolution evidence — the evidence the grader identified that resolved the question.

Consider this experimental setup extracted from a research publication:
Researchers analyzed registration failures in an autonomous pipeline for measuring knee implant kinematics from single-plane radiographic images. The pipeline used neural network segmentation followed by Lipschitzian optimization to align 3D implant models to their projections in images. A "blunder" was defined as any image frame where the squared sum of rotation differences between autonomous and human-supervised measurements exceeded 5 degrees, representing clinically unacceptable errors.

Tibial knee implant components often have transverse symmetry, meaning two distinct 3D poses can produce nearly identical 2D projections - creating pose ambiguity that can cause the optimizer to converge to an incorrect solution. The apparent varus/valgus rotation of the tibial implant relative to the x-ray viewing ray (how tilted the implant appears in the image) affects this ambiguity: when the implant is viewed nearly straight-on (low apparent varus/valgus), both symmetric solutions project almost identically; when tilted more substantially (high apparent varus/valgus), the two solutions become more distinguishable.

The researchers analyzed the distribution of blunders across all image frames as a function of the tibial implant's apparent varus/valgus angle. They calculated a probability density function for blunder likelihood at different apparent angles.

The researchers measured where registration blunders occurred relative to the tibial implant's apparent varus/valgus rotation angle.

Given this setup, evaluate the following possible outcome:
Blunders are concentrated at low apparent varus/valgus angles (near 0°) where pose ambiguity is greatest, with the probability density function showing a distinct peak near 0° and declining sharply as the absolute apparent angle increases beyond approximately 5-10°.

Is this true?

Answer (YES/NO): NO